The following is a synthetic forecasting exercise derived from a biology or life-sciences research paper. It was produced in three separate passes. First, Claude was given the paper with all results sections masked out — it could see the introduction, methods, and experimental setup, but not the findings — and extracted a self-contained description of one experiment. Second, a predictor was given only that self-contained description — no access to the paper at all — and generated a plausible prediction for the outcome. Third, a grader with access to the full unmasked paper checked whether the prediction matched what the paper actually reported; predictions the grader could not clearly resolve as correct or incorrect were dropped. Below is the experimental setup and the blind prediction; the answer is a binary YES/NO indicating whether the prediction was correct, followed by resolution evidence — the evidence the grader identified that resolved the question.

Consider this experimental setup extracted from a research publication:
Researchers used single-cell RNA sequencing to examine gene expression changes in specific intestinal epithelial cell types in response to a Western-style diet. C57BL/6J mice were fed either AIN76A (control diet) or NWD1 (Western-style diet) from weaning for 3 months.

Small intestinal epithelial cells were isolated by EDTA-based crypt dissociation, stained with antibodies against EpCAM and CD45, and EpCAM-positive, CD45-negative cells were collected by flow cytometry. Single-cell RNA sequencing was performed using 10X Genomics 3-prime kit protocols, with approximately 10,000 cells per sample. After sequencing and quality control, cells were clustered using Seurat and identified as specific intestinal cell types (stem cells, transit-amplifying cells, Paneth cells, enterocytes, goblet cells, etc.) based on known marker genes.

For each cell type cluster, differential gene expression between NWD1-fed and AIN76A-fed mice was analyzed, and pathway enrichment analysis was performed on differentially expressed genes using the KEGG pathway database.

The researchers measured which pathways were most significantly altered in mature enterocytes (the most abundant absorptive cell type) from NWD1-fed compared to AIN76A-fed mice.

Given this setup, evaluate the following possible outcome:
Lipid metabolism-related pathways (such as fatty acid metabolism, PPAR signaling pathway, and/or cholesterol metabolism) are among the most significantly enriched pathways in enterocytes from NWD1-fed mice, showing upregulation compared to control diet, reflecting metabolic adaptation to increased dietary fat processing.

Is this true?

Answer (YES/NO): YES